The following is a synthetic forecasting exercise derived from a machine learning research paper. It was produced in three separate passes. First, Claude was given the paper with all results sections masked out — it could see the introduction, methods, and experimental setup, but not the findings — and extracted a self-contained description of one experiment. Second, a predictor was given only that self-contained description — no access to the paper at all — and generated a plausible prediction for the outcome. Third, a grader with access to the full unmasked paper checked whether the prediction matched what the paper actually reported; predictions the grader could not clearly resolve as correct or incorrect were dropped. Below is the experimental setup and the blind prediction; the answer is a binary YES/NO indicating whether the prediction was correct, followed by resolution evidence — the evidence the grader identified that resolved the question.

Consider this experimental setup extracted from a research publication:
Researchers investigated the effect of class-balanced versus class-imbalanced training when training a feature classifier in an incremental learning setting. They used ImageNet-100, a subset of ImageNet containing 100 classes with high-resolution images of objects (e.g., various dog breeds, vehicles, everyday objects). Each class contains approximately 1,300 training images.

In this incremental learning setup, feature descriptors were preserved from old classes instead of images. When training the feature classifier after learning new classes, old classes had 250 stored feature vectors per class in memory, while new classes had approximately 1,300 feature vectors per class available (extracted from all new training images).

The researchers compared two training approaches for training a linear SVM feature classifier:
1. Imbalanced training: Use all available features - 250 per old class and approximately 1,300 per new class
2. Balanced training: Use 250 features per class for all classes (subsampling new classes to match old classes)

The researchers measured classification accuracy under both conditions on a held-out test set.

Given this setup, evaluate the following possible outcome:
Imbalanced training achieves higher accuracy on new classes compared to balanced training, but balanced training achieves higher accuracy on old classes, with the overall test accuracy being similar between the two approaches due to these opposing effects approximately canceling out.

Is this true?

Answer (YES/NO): NO